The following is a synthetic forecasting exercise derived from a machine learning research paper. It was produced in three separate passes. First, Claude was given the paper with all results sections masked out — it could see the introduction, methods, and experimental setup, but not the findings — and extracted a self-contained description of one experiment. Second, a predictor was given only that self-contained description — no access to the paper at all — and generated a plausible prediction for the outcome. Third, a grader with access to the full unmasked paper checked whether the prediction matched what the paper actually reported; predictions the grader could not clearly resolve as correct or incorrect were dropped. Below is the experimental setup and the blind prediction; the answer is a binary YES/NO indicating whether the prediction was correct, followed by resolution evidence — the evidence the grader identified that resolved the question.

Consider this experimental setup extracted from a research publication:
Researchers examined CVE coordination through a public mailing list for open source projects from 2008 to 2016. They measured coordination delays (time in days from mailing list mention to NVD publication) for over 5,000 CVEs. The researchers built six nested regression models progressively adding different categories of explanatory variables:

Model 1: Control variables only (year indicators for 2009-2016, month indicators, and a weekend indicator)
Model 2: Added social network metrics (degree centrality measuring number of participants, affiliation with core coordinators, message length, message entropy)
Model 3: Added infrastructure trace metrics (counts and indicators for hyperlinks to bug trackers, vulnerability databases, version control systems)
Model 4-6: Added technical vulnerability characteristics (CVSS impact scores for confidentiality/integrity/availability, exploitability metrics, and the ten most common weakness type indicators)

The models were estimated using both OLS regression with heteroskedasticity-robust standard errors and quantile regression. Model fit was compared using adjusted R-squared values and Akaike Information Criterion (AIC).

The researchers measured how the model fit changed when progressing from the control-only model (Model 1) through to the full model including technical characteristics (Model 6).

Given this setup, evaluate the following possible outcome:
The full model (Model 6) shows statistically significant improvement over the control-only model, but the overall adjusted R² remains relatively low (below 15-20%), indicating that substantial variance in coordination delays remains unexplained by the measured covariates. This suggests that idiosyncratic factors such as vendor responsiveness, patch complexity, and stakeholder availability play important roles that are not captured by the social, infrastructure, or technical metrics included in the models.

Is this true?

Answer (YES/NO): NO